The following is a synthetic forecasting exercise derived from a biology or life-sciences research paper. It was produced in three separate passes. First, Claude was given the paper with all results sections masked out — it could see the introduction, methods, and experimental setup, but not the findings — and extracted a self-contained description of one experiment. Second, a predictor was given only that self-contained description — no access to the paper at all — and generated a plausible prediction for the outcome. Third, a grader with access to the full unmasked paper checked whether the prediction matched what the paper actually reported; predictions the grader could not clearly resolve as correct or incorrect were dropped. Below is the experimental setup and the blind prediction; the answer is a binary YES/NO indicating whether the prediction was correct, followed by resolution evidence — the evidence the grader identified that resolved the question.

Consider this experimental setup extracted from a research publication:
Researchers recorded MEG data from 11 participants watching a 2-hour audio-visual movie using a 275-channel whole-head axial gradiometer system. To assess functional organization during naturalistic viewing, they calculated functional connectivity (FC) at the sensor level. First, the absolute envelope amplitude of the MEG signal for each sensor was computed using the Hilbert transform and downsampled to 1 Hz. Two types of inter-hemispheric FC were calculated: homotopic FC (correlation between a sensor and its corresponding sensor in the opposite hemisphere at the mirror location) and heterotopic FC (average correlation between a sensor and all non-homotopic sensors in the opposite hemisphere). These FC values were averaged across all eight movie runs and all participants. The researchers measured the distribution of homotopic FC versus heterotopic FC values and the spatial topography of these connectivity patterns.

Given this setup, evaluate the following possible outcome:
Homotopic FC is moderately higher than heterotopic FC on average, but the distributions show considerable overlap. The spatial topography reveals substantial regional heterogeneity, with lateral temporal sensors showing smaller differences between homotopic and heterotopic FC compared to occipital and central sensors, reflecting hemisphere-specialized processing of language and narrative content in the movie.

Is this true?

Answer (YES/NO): NO